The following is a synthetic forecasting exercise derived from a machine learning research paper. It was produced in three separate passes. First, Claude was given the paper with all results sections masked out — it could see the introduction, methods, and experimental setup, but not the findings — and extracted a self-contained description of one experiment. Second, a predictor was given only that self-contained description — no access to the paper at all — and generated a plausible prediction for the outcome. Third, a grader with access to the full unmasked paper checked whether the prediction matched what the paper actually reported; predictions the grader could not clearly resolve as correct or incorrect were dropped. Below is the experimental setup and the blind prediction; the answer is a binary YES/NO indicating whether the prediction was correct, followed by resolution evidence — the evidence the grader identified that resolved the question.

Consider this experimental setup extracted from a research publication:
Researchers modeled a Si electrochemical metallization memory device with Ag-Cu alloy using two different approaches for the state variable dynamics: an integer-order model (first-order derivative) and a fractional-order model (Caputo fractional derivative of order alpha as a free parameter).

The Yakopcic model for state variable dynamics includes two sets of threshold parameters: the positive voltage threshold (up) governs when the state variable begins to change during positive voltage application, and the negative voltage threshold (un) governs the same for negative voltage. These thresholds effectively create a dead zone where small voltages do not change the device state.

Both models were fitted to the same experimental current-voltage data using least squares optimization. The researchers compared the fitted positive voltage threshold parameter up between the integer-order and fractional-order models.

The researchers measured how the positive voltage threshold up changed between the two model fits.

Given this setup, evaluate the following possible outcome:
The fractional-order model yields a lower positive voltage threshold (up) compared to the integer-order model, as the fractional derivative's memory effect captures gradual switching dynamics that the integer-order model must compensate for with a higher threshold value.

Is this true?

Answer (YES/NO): NO